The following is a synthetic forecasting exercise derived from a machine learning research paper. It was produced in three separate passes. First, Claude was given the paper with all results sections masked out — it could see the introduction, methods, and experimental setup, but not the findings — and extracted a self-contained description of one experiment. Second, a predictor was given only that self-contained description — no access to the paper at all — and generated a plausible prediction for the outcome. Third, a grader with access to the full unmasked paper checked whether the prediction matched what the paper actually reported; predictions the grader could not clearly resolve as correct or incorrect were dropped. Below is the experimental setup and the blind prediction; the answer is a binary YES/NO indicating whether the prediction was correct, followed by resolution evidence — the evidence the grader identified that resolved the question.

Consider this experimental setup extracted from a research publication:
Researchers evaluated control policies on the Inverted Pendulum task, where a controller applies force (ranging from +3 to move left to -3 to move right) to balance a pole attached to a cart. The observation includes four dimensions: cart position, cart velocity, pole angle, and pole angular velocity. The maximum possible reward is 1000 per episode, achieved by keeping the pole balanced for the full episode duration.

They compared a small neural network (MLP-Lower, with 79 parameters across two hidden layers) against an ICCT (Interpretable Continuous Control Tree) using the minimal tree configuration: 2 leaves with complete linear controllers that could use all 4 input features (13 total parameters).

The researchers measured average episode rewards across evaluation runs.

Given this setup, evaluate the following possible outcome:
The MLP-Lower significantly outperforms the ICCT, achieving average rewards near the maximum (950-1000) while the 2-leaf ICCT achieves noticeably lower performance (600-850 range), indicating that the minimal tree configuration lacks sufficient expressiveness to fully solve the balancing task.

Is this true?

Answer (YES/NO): NO